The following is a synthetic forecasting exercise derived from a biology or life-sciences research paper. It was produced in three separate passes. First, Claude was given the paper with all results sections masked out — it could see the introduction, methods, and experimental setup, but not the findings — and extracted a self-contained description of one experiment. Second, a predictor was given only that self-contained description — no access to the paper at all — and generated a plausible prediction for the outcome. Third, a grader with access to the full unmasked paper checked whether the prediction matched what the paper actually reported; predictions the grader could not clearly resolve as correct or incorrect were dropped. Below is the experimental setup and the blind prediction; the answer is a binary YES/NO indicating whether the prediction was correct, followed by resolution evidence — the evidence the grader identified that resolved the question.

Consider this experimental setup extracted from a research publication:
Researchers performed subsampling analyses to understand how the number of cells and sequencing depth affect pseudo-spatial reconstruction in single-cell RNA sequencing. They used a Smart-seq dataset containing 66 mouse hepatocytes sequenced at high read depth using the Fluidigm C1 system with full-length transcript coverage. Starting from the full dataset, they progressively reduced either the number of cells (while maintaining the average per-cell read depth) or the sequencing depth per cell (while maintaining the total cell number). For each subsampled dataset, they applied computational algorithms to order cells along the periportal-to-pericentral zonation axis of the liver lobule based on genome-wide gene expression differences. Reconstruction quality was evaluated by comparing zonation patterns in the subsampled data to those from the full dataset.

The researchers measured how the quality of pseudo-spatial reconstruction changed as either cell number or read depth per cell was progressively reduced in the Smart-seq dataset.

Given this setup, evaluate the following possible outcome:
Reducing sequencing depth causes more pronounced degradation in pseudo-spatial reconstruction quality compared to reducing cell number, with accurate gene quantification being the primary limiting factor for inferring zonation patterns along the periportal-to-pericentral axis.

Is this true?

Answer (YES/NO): NO